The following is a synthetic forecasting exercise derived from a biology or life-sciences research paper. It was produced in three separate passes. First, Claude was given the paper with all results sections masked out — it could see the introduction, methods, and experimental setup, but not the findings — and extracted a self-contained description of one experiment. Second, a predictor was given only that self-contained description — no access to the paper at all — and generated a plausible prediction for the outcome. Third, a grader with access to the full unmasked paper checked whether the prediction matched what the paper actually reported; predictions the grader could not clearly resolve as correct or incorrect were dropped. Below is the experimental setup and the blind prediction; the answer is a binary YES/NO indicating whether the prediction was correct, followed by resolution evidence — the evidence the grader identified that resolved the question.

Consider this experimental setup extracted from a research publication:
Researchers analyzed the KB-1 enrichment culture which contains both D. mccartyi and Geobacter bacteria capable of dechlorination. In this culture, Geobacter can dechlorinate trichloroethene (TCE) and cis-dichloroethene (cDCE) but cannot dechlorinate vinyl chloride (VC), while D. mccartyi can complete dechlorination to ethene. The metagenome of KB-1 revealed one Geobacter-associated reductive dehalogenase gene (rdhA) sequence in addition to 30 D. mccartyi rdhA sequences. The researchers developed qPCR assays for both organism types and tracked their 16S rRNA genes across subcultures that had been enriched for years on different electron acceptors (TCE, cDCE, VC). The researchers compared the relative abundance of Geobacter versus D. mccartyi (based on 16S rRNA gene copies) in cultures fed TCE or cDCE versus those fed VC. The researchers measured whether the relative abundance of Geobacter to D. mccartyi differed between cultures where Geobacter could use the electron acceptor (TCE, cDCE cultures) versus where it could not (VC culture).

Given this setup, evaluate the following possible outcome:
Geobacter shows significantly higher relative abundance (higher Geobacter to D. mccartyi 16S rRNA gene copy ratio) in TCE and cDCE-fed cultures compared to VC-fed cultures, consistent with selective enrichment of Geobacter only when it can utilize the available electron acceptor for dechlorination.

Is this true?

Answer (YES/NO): NO